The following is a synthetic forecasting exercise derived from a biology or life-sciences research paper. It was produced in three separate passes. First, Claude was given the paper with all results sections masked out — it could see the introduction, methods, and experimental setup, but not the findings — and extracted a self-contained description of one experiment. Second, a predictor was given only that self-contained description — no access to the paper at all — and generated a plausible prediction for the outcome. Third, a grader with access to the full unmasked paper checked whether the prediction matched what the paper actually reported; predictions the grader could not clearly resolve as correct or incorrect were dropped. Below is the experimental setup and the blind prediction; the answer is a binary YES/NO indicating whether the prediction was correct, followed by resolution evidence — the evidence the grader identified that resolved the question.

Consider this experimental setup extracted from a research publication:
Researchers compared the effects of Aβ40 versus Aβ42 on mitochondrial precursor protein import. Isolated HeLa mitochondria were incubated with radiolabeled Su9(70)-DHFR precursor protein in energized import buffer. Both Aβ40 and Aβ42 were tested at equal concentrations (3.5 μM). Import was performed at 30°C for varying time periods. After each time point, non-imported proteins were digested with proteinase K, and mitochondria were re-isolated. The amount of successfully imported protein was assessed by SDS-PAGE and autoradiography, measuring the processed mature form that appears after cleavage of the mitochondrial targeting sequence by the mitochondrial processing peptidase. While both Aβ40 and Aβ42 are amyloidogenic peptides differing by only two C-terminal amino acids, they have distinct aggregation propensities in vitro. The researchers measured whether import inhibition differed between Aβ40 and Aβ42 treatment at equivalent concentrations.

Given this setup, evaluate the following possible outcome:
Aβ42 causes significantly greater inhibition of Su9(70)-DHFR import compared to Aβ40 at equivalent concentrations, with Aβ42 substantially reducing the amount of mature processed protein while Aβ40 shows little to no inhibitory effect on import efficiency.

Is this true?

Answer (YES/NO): NO